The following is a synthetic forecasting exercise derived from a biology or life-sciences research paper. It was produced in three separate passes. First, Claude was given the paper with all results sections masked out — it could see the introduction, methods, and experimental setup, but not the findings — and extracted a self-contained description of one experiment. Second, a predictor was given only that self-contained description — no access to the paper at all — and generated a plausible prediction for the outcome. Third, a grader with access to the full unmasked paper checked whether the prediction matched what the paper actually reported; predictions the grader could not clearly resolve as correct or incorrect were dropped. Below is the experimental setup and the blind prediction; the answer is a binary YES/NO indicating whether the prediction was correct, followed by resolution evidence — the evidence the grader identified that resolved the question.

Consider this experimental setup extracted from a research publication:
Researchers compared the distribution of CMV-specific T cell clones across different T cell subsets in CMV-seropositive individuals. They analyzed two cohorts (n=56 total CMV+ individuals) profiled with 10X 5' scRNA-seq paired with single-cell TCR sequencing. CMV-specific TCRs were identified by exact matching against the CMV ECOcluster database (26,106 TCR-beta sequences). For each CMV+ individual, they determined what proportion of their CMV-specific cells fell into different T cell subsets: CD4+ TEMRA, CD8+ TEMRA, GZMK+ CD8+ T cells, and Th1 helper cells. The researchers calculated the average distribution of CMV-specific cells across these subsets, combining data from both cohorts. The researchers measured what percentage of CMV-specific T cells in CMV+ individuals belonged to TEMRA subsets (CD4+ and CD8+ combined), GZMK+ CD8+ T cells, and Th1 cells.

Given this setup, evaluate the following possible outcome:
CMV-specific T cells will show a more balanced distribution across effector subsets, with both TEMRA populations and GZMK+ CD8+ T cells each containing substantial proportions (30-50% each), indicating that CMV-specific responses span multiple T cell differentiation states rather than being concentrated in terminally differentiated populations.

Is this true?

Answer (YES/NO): NO